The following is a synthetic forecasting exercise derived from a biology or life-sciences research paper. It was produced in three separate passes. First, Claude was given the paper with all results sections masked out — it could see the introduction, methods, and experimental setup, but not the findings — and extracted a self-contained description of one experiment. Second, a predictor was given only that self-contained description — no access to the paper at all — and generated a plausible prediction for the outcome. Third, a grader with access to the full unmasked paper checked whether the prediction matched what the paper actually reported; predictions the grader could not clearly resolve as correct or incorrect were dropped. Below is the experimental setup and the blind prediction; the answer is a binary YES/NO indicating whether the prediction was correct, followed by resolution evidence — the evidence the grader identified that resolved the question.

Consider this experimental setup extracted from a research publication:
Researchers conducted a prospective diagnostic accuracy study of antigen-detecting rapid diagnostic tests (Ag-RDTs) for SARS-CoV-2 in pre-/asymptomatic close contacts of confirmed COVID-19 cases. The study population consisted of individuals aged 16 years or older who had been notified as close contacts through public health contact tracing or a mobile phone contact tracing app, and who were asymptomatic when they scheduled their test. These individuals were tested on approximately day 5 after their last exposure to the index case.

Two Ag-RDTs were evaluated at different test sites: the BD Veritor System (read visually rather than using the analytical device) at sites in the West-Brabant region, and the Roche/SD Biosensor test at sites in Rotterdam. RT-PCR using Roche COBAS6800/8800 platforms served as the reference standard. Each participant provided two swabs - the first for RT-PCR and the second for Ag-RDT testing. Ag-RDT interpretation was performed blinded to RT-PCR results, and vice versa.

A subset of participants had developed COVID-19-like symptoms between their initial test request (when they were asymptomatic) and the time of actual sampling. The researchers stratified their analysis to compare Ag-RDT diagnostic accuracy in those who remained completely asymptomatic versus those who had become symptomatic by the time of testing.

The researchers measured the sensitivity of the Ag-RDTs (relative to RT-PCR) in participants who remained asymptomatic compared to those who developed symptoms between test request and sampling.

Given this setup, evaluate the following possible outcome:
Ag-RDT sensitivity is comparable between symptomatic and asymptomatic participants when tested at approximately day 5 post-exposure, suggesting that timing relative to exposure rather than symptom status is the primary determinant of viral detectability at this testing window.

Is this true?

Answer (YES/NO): NO